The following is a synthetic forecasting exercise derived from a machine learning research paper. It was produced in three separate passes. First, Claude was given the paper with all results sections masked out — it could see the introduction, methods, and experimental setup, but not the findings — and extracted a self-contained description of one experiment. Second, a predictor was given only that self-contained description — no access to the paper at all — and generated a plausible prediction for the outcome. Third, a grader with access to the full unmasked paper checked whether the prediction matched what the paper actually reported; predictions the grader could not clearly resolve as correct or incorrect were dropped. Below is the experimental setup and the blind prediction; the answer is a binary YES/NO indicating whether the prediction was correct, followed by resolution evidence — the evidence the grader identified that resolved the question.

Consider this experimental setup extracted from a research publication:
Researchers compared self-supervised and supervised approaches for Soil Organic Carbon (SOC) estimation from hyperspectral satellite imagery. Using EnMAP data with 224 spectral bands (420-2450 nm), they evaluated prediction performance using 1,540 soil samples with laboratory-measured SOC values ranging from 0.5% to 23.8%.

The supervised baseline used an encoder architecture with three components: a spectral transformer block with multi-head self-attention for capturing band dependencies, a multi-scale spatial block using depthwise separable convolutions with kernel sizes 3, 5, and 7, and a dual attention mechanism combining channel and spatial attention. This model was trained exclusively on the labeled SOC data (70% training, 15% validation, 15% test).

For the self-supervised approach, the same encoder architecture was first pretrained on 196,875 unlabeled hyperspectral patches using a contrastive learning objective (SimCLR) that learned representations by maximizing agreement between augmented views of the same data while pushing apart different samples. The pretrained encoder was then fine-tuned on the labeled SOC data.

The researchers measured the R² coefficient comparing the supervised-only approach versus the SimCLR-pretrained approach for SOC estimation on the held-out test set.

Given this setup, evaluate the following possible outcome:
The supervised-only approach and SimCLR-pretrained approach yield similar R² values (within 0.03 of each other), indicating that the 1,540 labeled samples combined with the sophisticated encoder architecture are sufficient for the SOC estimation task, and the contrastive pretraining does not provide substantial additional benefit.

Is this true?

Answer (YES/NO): NO